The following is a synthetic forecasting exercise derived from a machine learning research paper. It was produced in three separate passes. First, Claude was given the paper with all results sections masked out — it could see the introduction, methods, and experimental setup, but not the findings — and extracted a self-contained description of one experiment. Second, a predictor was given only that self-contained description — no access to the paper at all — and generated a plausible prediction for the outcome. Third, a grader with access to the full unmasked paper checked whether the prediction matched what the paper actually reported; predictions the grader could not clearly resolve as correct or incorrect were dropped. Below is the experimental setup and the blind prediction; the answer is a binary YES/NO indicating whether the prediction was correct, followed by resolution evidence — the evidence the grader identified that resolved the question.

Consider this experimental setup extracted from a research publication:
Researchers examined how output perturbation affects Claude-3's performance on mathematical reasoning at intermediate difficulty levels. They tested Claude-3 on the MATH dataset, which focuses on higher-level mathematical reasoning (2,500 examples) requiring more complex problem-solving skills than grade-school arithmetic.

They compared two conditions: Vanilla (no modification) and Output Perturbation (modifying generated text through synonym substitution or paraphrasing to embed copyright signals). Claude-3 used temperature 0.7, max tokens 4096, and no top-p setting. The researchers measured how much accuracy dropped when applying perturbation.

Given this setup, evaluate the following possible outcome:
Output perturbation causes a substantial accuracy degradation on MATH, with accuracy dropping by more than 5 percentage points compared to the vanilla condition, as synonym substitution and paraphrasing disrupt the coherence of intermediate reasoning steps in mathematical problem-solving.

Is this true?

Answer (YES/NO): NO